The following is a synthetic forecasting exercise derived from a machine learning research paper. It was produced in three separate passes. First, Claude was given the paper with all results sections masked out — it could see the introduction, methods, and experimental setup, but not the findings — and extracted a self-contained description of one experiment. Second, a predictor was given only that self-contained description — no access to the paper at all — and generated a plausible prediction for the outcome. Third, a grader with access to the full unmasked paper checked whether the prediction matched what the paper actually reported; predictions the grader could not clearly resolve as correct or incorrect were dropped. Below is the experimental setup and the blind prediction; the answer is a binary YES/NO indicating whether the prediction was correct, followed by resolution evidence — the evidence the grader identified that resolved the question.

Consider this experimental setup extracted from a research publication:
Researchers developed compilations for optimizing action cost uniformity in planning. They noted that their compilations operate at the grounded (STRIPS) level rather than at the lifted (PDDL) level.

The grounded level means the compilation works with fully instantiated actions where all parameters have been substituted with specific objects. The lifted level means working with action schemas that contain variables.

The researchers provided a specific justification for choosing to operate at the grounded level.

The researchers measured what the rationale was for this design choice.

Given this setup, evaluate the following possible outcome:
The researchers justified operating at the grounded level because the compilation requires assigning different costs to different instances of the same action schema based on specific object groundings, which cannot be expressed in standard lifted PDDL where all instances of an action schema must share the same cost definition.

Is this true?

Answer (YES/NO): NO